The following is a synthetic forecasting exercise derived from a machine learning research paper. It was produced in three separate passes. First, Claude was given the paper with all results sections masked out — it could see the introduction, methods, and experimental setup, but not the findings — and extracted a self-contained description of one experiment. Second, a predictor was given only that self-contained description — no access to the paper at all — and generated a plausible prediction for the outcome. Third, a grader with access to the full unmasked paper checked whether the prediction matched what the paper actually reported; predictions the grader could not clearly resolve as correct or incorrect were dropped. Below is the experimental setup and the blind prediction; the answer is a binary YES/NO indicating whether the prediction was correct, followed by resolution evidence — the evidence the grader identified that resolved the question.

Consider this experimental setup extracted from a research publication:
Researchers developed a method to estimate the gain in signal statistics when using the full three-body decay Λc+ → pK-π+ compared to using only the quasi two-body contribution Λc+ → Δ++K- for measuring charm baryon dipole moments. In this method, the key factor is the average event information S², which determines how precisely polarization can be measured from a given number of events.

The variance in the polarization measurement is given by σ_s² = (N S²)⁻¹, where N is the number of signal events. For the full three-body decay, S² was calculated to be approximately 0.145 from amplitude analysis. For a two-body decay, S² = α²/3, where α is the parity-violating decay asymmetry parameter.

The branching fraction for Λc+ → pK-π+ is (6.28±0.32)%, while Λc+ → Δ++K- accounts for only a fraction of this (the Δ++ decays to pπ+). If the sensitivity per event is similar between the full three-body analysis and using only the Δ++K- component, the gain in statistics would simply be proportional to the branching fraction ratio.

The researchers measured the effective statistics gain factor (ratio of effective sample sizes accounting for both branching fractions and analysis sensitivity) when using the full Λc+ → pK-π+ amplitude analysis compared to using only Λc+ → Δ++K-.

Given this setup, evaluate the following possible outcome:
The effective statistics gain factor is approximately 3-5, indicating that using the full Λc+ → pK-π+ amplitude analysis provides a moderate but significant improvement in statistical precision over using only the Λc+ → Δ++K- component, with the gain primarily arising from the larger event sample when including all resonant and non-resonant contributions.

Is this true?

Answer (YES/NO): NO